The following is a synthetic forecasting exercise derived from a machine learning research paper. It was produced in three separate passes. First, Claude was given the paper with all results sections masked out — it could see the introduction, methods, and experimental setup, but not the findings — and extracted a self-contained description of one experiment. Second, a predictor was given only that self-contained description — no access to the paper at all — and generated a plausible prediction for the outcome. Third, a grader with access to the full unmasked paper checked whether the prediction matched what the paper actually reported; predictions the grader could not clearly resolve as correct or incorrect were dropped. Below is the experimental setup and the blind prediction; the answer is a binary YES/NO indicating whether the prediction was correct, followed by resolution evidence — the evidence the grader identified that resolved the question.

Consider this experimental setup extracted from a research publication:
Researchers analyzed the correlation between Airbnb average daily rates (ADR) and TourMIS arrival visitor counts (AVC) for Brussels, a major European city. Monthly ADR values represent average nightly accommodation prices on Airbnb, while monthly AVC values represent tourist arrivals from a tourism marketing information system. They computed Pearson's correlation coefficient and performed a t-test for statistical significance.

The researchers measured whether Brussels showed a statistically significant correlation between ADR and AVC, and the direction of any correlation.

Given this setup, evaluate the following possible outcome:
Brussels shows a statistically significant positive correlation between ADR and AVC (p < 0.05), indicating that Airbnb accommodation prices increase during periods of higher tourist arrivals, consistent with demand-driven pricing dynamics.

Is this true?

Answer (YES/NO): NO